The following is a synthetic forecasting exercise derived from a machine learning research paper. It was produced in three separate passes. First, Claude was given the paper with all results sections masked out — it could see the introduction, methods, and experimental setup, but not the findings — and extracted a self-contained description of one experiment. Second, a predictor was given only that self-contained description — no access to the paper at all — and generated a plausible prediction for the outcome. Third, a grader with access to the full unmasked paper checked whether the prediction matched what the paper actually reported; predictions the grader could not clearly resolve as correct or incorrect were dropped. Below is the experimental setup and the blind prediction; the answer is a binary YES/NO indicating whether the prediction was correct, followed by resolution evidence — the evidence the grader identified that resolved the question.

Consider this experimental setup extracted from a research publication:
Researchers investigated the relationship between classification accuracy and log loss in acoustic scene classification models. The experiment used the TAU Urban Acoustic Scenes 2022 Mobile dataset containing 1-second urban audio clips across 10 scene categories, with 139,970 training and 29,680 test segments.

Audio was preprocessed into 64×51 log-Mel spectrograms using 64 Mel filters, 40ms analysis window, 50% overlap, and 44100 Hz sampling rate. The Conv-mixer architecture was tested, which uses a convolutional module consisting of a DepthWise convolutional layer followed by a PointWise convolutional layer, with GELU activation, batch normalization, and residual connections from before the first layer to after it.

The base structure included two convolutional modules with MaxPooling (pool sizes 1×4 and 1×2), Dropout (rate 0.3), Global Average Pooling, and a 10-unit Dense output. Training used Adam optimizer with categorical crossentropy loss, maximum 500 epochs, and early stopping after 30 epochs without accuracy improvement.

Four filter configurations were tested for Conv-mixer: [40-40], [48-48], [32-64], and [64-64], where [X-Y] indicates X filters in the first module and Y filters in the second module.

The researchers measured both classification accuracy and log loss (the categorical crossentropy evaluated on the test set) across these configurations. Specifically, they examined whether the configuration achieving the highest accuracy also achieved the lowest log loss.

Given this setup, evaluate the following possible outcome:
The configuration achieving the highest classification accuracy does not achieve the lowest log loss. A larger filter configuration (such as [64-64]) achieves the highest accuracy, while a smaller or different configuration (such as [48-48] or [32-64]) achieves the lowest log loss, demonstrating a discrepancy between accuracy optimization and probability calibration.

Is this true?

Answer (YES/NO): NO